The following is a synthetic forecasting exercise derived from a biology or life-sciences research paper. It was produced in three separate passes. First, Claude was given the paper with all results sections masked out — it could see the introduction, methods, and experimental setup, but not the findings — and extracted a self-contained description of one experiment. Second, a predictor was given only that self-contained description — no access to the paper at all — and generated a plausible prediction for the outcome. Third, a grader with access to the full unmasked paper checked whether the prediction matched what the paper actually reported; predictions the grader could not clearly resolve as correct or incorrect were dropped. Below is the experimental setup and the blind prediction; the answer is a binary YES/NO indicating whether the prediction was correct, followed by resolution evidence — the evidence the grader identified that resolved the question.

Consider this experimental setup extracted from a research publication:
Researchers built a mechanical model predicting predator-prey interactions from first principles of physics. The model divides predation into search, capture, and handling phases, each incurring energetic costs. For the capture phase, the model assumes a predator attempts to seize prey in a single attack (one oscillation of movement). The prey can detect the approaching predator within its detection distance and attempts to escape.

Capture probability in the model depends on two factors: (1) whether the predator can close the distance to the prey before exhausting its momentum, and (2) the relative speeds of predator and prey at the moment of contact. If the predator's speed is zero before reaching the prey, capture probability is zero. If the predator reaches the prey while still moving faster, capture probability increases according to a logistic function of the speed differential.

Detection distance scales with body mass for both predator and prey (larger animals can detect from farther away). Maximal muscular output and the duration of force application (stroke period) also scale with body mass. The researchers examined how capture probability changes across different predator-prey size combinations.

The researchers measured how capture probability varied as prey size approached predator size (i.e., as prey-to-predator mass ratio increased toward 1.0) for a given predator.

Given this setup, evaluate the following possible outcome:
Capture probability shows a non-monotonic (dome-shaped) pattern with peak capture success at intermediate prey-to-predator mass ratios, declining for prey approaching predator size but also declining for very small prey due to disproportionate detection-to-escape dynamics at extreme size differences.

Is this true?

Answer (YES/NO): NO